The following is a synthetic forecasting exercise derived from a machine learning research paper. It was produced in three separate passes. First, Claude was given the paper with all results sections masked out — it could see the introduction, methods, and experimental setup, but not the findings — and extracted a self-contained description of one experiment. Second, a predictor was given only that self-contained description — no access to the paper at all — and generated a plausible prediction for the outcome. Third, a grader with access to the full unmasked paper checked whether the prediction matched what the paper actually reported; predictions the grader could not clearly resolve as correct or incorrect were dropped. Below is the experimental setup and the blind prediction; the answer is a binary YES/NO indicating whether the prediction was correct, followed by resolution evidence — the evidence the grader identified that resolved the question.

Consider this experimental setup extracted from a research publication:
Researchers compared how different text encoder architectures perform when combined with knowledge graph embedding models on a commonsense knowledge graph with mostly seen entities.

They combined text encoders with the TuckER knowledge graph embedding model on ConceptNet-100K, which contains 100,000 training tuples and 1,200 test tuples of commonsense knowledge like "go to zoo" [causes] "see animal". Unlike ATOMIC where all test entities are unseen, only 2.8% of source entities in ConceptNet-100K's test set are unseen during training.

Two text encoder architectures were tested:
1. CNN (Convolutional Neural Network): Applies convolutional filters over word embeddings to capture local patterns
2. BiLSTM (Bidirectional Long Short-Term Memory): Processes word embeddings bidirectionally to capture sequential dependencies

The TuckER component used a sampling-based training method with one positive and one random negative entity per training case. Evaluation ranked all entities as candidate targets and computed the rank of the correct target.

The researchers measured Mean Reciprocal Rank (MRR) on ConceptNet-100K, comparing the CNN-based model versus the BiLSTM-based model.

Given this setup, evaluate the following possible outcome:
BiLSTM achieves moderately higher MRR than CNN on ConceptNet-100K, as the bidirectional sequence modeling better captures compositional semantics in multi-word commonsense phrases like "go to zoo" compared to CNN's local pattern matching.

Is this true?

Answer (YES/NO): NO